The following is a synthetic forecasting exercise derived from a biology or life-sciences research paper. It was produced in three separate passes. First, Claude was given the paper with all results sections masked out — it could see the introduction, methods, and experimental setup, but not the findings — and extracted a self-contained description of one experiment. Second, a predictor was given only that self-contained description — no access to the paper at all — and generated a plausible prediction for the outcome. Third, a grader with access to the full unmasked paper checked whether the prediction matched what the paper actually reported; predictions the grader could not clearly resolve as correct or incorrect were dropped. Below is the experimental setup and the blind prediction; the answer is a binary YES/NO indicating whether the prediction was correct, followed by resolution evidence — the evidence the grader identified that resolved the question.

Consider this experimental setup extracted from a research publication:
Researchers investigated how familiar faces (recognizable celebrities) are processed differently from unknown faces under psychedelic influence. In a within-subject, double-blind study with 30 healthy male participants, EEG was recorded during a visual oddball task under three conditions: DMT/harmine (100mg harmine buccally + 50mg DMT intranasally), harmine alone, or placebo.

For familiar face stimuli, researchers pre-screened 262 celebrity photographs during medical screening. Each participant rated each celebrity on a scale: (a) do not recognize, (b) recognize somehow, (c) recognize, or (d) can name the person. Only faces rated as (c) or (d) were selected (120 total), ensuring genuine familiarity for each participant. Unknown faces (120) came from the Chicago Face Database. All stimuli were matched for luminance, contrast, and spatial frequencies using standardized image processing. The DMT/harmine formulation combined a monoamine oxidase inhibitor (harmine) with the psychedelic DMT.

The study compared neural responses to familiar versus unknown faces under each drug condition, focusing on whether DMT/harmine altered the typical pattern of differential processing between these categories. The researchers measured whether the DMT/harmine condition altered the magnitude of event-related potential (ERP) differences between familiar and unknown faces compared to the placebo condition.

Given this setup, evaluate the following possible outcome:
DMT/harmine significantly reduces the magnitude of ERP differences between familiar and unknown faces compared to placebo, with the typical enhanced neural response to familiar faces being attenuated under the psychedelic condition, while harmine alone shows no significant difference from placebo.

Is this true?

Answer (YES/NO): NO